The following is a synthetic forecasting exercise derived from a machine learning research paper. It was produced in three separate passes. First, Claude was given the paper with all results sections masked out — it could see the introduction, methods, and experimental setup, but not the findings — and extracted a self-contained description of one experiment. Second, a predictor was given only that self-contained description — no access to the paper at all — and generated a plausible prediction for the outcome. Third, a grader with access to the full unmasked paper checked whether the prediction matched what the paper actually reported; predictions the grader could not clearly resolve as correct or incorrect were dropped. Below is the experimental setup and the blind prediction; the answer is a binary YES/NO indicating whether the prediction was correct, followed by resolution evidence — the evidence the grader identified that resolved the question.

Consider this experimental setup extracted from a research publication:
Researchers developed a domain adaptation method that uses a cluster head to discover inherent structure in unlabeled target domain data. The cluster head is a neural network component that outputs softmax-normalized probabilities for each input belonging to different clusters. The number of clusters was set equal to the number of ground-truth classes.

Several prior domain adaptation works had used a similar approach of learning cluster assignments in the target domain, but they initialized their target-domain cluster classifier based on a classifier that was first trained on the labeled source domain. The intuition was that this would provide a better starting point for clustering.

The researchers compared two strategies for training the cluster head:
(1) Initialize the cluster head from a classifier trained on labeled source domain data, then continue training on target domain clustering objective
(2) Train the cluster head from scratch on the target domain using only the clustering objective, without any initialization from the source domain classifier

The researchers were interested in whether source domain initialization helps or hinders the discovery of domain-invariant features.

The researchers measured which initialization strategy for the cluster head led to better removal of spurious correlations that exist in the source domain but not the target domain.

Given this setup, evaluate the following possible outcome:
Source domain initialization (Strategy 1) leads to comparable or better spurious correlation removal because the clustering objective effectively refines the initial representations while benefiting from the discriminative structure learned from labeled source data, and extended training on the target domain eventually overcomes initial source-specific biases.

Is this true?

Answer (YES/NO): NO